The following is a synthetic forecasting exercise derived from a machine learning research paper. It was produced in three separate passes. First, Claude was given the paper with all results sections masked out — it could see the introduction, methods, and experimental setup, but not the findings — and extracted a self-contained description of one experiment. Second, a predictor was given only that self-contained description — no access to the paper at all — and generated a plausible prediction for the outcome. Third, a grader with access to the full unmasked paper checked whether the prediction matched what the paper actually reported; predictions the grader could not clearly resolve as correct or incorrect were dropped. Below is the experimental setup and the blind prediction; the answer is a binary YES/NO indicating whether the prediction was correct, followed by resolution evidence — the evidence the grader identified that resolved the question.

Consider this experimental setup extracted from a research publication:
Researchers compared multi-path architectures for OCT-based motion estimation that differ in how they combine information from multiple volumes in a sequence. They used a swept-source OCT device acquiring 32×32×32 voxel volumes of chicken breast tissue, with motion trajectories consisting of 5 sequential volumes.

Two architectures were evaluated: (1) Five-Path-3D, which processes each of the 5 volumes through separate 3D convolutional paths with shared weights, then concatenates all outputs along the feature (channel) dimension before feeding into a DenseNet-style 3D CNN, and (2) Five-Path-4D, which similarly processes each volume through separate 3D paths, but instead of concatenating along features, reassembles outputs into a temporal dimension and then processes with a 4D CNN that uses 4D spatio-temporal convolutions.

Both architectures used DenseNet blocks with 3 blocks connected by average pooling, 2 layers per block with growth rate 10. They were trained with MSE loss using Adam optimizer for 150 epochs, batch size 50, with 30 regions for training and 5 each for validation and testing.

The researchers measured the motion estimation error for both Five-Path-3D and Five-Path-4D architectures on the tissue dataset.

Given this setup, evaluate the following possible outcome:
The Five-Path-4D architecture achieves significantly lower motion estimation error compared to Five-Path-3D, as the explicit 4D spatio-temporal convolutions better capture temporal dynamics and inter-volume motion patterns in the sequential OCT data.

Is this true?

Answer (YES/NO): YES